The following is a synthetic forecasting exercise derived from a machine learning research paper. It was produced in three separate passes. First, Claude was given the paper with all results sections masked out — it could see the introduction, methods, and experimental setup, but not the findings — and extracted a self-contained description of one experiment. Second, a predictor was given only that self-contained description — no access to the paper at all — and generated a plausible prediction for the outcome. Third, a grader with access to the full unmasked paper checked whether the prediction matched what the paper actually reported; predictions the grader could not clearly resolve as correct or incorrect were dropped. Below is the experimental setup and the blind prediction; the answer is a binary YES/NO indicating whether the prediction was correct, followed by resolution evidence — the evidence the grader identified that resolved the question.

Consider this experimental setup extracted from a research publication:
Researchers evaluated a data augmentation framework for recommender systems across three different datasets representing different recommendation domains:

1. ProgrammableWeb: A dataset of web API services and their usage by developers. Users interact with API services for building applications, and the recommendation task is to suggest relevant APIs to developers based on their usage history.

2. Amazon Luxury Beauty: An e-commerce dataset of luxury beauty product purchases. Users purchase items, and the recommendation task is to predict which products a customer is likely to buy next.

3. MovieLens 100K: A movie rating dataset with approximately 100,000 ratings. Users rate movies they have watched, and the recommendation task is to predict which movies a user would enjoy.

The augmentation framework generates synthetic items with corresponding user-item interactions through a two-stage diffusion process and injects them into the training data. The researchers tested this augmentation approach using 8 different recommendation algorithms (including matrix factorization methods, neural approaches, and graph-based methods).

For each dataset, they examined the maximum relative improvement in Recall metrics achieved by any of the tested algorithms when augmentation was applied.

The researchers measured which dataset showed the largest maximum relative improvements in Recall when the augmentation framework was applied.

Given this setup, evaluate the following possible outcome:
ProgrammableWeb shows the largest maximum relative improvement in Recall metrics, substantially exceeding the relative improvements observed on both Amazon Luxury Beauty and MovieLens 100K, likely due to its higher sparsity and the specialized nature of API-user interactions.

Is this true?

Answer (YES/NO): YES